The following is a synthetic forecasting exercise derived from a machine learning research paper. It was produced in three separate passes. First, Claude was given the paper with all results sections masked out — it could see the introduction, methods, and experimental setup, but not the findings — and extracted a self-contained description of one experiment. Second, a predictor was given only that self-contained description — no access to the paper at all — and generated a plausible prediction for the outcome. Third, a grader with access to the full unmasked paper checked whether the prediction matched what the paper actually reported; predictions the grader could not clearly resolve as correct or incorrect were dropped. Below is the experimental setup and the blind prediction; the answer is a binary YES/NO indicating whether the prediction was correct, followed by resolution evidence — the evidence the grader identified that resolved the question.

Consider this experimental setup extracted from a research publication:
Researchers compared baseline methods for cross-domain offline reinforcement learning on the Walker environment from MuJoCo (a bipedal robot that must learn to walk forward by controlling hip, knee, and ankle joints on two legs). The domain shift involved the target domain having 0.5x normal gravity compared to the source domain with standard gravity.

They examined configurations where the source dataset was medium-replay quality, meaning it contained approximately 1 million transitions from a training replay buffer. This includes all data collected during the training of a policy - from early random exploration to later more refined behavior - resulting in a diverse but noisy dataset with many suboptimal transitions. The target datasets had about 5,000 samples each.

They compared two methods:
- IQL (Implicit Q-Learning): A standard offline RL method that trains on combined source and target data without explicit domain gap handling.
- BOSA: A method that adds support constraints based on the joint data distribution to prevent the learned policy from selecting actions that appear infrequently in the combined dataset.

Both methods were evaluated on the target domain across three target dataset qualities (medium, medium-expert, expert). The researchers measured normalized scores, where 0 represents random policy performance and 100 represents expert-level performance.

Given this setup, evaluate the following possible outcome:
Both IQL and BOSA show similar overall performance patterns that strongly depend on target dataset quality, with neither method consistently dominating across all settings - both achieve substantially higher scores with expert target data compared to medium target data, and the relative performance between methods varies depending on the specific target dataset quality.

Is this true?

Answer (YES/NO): NO